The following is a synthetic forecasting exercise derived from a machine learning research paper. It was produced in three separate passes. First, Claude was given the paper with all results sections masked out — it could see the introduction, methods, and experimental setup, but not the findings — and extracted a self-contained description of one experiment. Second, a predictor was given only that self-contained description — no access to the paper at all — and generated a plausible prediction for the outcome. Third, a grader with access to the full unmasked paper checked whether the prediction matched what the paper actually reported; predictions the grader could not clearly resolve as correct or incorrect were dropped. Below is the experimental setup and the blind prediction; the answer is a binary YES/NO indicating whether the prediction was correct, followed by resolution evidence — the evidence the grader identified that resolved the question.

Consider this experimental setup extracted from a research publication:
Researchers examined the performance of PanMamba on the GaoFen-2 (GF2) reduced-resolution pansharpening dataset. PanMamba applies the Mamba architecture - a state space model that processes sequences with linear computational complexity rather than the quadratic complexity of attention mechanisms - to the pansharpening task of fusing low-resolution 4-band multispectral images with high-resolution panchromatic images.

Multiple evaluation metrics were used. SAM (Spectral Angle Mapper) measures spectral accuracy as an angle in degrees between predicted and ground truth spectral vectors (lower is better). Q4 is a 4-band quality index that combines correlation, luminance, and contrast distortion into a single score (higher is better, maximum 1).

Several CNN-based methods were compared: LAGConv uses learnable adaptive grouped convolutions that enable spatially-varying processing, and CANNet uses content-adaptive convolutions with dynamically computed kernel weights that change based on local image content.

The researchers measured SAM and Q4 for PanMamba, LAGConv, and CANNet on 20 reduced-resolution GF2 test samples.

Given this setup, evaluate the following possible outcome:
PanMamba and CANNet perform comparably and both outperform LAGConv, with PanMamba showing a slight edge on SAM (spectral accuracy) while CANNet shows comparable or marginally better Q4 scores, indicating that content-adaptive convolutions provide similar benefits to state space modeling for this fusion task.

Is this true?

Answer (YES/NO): NO